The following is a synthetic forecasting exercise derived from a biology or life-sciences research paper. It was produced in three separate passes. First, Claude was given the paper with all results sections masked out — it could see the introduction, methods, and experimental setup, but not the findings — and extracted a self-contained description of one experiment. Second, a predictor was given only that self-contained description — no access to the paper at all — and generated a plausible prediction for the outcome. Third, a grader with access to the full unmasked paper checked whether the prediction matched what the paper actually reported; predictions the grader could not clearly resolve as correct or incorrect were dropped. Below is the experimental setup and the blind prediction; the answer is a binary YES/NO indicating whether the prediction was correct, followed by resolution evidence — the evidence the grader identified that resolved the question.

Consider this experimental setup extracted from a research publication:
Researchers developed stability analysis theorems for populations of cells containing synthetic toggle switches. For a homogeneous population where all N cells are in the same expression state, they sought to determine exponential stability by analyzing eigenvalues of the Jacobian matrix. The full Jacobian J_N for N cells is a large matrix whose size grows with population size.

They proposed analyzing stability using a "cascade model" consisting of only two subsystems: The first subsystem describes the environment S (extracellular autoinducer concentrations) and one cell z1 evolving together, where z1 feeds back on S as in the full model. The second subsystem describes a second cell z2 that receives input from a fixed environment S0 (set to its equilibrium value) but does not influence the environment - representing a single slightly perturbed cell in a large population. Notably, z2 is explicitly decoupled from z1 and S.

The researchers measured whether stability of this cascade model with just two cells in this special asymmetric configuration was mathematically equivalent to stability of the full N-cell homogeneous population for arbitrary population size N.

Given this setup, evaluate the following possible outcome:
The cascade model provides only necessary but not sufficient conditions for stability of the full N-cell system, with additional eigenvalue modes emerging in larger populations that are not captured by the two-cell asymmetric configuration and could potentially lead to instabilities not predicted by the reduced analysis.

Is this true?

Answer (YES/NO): NO